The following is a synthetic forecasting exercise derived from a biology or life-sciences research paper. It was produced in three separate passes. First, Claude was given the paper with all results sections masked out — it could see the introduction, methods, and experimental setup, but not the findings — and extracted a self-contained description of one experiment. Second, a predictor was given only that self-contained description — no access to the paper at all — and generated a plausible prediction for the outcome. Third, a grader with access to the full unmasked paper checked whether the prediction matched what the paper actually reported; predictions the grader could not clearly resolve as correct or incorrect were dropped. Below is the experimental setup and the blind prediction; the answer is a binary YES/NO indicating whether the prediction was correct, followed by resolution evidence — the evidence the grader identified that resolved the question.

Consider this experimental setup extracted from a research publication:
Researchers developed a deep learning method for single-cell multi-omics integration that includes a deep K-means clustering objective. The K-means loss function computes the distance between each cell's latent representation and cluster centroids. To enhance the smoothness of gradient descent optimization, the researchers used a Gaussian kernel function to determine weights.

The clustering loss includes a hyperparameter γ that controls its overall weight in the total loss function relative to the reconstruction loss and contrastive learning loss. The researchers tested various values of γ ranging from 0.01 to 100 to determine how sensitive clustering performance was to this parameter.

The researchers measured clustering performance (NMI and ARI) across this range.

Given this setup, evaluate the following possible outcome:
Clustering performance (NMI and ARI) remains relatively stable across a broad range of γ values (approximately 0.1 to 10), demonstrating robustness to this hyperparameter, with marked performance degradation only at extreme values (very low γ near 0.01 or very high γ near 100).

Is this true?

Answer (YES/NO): NO